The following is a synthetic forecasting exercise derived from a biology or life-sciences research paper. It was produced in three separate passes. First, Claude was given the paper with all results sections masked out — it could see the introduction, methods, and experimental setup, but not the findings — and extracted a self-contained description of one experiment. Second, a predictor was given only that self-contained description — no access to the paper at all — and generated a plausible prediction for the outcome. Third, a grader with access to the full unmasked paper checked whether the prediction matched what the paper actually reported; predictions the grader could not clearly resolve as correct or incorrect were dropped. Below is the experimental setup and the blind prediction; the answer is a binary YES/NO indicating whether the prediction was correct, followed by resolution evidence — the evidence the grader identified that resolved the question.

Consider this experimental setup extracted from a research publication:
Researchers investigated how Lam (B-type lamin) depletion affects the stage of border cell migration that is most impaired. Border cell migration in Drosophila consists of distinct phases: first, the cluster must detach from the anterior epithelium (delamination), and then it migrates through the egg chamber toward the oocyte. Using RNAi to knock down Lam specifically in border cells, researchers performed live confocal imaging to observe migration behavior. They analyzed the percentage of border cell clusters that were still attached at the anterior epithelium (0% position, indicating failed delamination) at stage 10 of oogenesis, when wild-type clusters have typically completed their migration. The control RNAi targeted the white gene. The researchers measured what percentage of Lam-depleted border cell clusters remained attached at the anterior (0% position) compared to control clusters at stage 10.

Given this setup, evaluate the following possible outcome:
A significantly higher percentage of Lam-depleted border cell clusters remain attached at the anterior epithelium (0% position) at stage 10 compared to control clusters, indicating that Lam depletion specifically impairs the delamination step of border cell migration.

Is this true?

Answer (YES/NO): YES